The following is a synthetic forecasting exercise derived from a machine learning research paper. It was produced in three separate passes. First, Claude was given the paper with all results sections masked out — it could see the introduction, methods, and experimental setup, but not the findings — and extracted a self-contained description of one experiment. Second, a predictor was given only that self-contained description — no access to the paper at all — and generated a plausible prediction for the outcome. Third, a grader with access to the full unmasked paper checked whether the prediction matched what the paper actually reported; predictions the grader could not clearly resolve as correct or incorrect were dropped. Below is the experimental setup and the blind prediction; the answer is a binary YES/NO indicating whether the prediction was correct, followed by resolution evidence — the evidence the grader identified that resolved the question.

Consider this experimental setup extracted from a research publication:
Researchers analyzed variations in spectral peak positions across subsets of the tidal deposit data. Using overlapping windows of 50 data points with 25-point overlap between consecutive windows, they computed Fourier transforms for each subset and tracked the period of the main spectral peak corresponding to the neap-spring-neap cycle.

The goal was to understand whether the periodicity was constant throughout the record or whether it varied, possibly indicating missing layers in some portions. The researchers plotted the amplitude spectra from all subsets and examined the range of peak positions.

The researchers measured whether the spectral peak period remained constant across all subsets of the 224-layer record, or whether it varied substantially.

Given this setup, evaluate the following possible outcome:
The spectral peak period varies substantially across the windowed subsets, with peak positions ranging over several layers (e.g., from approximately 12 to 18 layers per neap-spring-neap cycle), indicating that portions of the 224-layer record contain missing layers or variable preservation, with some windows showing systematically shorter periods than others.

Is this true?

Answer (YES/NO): NO